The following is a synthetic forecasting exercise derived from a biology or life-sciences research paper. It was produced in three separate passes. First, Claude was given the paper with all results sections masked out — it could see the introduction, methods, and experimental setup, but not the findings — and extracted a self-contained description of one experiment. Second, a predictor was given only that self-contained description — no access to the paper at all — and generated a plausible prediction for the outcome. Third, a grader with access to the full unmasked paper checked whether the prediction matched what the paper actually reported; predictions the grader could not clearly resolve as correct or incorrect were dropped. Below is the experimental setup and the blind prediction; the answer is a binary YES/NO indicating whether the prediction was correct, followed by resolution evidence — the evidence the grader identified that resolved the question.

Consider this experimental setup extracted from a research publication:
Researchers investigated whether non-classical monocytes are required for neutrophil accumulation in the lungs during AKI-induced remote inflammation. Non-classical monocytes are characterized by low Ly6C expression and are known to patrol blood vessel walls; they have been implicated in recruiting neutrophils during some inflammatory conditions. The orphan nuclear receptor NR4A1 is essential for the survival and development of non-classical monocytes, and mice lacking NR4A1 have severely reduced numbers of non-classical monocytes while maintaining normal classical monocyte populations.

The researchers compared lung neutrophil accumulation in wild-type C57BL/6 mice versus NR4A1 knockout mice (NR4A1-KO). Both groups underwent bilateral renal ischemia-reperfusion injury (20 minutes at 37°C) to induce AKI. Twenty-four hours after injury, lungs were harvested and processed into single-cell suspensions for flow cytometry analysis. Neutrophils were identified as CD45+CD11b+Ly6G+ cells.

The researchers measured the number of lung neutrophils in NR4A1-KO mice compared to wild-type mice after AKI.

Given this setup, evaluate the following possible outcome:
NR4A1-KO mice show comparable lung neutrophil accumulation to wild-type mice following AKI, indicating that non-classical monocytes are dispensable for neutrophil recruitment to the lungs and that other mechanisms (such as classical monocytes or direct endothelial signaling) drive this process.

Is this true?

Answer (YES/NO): YES